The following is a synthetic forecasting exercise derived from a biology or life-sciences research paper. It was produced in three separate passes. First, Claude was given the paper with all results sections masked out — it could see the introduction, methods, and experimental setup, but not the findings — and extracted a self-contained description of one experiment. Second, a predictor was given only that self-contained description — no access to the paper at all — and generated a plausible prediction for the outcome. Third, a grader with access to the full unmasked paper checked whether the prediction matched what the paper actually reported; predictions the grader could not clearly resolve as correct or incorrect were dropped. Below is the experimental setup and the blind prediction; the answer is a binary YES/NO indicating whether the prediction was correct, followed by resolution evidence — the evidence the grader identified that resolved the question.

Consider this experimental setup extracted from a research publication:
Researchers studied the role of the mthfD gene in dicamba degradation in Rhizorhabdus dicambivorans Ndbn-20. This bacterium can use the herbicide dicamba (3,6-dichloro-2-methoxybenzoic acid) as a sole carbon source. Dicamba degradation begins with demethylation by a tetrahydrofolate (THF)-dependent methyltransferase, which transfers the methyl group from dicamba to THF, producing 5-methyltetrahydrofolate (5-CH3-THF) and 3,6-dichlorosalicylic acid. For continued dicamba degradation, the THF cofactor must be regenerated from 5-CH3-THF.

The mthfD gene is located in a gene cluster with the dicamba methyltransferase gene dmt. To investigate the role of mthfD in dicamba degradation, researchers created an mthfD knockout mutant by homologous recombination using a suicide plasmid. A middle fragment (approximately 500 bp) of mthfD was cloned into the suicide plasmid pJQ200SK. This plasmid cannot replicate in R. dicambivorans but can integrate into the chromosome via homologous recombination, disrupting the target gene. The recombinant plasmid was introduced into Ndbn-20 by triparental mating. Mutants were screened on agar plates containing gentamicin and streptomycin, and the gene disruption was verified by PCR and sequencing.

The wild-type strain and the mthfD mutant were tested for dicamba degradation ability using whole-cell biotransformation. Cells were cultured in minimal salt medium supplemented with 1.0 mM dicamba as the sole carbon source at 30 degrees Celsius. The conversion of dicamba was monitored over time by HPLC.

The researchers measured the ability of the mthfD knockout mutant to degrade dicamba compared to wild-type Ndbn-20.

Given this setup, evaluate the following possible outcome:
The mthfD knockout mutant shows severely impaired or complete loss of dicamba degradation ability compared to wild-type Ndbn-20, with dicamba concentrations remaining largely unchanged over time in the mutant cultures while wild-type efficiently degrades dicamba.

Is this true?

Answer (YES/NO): YES